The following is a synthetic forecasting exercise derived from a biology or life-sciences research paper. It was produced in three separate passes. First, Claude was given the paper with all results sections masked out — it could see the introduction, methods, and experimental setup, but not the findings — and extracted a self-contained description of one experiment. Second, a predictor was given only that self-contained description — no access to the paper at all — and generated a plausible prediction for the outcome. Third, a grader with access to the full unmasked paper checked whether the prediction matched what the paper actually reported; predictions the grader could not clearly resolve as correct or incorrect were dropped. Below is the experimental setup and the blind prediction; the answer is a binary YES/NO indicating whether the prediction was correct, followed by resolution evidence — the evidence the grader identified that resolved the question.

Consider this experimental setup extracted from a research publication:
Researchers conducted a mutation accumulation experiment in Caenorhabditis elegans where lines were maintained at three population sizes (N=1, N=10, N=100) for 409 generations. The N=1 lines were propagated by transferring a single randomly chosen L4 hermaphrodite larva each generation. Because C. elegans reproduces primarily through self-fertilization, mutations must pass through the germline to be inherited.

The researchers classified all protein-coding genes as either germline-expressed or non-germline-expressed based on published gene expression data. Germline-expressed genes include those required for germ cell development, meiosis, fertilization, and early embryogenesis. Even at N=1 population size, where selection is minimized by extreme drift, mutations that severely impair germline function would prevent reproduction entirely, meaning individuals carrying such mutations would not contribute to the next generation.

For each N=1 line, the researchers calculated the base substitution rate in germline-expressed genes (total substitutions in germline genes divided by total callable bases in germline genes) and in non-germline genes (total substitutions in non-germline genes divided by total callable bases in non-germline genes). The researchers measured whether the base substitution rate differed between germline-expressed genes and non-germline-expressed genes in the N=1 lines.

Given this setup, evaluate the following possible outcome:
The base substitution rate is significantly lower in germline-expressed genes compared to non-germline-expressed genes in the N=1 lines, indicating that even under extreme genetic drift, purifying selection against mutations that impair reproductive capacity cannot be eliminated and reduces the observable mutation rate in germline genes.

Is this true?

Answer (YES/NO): NO